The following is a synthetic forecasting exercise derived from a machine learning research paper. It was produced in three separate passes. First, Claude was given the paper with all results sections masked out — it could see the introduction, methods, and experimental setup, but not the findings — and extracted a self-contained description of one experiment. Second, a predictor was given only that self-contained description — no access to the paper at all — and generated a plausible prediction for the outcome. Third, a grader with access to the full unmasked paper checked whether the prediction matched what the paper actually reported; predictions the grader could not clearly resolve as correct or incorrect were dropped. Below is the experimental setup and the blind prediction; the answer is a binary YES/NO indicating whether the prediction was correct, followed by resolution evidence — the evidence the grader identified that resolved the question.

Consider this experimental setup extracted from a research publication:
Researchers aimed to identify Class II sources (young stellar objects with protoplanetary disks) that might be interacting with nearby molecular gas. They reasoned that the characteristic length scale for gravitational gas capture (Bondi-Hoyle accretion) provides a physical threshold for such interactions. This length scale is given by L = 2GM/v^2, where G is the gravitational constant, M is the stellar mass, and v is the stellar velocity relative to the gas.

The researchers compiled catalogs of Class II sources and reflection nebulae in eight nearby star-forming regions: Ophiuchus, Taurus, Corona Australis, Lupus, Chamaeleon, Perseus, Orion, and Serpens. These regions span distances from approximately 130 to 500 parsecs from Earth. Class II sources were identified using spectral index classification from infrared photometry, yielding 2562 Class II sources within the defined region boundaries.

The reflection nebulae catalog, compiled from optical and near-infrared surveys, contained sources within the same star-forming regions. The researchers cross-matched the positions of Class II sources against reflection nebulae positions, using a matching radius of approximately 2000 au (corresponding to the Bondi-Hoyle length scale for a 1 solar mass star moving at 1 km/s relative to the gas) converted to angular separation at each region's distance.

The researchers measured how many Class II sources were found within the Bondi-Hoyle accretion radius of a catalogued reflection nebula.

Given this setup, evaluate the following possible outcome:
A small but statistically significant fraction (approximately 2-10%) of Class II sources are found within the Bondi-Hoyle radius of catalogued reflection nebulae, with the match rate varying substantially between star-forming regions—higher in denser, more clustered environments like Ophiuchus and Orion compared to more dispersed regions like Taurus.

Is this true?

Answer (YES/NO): NO